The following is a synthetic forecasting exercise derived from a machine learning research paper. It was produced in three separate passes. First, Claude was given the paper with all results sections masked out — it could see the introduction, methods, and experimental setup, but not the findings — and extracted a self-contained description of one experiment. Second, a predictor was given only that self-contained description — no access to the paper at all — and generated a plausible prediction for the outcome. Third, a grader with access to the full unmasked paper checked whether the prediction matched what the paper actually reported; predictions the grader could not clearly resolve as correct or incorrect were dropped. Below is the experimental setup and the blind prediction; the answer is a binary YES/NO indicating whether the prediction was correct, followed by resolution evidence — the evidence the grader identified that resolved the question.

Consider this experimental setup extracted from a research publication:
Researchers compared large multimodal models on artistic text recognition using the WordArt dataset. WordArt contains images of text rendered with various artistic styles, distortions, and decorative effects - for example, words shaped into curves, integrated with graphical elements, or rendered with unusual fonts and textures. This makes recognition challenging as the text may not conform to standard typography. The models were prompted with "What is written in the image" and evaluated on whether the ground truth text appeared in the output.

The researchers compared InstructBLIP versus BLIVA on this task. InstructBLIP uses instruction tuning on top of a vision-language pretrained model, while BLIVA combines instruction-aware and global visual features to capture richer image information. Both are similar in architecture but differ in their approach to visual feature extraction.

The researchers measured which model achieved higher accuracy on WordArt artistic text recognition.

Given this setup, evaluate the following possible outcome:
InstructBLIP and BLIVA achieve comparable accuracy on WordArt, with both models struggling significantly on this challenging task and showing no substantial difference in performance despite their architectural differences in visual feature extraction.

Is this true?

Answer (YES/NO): NO